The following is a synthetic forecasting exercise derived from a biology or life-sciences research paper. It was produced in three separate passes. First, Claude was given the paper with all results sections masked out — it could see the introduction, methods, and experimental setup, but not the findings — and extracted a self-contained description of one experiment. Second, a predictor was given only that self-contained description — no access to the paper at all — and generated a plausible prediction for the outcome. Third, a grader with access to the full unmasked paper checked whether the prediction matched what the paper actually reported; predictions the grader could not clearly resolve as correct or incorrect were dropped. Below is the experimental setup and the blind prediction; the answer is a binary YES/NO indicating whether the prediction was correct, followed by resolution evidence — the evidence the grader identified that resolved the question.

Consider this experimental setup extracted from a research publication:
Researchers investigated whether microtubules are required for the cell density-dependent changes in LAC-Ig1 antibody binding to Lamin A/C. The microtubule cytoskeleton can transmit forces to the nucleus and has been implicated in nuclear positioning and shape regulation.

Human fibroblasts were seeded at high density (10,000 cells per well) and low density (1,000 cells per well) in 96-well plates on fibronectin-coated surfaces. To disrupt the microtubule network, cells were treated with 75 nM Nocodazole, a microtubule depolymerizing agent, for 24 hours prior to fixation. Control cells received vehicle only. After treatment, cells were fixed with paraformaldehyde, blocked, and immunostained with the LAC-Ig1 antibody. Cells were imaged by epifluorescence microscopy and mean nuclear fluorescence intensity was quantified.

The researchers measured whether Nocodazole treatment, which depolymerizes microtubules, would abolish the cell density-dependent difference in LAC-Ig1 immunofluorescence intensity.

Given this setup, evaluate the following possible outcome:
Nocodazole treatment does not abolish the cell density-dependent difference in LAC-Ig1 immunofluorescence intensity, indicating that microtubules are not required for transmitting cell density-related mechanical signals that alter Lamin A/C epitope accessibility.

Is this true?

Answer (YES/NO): YES